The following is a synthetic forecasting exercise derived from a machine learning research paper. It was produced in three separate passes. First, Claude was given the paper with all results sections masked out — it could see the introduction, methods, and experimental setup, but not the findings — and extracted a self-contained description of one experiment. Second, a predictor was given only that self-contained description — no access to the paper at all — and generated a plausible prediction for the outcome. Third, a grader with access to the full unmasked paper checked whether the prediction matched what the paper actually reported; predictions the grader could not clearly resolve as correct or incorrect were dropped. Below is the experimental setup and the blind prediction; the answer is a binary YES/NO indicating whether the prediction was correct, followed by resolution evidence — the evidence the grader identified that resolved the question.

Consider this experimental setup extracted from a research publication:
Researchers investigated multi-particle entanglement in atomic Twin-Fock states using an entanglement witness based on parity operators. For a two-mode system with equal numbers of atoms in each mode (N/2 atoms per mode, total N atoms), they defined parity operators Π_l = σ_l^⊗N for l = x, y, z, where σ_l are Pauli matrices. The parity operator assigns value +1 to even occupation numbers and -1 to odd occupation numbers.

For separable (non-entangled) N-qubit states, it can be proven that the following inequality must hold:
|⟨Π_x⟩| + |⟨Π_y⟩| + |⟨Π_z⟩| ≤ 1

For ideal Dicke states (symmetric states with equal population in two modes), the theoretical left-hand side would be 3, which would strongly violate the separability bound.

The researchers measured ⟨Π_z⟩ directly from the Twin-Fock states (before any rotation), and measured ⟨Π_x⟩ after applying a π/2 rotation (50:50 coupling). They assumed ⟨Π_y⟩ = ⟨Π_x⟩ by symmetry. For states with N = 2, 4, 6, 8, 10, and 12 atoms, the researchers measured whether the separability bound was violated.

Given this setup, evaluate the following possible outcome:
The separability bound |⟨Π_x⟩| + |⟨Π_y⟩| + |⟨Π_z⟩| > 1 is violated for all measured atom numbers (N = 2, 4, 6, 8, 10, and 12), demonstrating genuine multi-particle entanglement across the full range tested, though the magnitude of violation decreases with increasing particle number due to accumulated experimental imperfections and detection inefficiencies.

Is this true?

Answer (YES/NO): YES